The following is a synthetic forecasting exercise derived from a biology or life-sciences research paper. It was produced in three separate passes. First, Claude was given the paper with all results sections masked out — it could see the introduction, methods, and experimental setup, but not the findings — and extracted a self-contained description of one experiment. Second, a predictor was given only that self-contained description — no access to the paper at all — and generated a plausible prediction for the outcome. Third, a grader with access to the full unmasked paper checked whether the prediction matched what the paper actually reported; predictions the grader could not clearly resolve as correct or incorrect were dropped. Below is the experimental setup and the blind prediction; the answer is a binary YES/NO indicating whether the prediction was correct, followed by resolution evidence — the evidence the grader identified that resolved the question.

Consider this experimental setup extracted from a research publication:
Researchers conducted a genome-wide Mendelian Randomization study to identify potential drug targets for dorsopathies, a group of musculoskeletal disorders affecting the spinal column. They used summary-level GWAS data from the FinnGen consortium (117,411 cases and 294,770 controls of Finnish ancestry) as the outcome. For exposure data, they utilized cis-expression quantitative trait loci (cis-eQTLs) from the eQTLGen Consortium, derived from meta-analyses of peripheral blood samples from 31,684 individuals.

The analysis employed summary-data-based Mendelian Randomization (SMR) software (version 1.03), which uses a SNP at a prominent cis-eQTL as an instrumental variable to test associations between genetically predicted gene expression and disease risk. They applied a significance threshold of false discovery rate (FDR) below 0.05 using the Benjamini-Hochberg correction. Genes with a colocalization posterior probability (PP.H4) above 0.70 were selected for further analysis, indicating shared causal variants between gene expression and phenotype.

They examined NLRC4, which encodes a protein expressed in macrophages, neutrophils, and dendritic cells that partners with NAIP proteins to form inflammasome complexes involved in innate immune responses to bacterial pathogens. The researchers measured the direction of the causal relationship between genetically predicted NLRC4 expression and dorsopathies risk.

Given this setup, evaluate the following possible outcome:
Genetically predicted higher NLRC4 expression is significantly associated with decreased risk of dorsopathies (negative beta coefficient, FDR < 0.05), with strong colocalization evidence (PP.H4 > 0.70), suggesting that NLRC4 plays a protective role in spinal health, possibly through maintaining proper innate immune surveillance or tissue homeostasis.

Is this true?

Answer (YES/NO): YES